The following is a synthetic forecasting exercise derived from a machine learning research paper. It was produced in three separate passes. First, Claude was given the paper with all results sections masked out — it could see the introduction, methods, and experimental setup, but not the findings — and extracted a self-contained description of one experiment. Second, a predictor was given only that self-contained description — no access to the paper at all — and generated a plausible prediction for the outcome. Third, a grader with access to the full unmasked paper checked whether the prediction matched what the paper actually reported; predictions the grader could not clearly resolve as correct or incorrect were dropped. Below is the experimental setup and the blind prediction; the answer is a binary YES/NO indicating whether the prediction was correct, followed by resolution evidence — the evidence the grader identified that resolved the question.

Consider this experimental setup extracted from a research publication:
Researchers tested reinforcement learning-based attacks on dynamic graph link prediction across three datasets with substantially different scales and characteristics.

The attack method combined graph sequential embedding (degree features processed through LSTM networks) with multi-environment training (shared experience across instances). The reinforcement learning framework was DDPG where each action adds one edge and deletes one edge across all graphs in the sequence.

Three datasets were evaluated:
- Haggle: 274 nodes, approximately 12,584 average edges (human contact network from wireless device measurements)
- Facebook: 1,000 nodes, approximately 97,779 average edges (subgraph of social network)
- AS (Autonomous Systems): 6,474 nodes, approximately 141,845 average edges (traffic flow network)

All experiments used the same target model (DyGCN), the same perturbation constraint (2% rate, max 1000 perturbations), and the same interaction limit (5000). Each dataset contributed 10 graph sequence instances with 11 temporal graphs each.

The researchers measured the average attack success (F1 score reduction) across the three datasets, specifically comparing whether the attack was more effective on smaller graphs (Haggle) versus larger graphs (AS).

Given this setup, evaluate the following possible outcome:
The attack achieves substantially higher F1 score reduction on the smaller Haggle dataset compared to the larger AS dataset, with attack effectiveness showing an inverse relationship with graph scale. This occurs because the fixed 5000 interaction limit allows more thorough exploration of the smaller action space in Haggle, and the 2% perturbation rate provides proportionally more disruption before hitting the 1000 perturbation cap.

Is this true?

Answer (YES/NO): YES